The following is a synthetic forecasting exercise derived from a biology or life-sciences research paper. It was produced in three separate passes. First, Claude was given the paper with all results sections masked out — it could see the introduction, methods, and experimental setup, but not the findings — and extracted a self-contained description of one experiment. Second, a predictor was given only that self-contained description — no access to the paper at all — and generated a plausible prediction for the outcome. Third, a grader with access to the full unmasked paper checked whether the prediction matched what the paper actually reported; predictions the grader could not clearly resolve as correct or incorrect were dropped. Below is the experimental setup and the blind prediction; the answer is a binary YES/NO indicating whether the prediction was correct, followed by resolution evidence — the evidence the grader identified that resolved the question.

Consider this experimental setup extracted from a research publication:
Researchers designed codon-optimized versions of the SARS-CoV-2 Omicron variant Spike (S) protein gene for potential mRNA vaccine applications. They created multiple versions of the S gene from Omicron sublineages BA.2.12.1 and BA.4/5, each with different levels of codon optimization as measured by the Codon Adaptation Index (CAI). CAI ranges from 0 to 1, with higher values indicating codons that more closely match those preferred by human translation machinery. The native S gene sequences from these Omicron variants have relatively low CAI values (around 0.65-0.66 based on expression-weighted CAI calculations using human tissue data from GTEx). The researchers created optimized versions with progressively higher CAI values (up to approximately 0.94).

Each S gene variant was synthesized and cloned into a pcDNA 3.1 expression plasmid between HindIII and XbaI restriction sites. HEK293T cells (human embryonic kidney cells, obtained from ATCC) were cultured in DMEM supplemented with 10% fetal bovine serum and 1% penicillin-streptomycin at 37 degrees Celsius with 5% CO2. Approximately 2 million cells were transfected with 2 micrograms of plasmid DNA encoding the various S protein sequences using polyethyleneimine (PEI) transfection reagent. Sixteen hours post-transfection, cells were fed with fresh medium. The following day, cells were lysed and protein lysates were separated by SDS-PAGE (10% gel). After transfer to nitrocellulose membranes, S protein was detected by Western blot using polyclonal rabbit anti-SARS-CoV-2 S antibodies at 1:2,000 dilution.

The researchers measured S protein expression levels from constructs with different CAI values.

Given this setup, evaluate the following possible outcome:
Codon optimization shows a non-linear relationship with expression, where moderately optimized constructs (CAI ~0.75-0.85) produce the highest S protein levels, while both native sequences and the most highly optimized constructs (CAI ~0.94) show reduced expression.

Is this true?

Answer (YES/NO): NO